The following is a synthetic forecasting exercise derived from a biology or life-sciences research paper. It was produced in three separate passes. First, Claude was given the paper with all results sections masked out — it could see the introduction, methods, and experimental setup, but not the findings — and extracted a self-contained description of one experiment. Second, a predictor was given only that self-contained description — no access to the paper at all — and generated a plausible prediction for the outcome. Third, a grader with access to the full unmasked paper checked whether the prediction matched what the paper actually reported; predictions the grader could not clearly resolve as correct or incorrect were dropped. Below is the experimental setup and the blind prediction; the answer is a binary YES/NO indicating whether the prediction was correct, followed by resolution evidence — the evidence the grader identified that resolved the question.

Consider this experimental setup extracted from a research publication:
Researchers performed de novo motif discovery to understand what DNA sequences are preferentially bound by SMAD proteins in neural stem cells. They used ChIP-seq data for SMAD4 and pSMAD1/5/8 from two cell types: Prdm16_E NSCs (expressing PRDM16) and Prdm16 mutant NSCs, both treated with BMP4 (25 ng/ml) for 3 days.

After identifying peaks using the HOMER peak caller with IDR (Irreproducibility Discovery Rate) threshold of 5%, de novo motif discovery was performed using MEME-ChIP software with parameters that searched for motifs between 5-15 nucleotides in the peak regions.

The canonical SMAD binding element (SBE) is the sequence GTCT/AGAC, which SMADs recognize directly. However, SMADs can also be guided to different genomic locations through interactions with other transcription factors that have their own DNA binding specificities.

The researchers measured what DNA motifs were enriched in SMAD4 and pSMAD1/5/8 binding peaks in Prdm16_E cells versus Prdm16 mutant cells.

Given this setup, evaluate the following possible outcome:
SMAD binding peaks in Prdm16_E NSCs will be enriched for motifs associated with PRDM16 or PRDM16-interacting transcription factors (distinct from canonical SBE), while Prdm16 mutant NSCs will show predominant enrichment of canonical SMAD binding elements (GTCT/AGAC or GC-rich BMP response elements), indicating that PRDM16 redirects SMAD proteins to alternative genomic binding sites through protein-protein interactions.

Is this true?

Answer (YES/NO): NO